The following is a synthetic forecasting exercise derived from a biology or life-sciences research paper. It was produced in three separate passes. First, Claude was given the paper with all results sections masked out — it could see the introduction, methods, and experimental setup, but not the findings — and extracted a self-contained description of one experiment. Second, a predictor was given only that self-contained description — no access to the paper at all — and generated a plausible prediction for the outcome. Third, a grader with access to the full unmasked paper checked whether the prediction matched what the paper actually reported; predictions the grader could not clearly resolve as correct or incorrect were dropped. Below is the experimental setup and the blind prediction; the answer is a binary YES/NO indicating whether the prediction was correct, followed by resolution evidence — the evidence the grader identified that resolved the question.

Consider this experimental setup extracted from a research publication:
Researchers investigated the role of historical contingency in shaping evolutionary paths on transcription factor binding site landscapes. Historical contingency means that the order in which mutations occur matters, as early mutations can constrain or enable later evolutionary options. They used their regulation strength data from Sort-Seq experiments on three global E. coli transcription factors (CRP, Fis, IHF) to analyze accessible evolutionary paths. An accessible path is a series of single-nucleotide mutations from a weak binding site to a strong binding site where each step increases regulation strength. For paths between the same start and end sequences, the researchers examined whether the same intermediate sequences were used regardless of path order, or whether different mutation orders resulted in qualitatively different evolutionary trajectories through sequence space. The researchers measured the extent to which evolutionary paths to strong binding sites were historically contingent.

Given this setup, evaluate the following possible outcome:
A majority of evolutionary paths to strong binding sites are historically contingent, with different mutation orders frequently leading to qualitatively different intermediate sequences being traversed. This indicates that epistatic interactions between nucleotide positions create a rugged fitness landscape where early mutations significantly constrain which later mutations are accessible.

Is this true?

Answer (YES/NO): YES